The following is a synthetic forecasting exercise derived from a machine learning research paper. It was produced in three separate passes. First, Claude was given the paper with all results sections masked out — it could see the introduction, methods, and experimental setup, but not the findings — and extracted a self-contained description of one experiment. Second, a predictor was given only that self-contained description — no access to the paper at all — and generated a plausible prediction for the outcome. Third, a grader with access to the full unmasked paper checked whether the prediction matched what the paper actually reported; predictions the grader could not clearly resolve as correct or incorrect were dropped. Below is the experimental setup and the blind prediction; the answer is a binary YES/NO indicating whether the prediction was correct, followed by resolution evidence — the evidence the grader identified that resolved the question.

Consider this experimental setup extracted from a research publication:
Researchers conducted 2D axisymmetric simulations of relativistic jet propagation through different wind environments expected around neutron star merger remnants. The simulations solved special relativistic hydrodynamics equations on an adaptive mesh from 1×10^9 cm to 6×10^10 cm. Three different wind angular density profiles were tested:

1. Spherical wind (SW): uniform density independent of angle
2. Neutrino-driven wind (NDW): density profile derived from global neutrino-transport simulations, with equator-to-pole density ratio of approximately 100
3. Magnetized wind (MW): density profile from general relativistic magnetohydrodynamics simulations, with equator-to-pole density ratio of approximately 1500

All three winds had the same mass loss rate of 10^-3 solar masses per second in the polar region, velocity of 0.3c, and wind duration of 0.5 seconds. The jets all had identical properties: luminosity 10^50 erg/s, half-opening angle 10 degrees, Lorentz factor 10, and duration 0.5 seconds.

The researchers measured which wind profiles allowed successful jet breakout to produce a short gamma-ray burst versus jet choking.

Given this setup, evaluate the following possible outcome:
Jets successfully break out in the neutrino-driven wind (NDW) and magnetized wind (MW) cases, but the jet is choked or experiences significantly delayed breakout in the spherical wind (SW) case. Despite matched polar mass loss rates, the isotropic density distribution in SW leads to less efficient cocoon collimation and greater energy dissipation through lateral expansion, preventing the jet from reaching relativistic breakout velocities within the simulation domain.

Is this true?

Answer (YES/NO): NO